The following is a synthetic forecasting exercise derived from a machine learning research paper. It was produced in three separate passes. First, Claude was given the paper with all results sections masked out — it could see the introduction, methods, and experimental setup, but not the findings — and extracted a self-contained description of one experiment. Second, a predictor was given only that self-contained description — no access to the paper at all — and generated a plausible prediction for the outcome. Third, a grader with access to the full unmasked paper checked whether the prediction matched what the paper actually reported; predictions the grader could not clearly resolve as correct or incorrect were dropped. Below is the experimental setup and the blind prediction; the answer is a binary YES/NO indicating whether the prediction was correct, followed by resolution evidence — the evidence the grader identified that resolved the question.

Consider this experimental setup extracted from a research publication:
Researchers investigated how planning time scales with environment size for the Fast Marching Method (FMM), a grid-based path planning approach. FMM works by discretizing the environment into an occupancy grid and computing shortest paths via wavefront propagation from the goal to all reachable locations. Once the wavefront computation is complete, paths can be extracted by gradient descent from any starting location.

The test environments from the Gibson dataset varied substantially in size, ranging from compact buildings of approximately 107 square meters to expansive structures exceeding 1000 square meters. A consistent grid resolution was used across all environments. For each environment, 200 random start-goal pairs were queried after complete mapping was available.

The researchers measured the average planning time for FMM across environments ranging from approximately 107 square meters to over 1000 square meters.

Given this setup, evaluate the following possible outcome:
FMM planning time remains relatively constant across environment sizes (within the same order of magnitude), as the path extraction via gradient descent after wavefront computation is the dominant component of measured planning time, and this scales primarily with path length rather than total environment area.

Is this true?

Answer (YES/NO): YES